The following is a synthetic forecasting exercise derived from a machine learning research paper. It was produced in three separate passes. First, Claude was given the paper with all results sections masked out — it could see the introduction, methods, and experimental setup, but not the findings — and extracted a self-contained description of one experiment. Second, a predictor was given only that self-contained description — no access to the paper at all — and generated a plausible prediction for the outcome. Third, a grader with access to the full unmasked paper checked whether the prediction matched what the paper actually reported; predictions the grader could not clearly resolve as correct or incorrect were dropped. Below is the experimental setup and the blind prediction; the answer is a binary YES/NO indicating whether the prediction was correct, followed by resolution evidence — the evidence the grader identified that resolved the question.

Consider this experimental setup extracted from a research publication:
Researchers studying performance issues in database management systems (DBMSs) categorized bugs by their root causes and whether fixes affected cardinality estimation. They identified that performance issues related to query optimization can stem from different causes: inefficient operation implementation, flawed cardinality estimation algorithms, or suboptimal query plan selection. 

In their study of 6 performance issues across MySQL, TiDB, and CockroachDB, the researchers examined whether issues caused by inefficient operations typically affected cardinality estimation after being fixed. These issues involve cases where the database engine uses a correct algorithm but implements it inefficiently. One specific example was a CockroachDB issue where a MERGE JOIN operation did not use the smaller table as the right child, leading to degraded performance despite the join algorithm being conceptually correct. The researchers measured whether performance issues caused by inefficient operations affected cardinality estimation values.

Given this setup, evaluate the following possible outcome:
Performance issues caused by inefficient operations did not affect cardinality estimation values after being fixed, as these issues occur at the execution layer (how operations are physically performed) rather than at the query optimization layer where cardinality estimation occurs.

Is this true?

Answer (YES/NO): YES